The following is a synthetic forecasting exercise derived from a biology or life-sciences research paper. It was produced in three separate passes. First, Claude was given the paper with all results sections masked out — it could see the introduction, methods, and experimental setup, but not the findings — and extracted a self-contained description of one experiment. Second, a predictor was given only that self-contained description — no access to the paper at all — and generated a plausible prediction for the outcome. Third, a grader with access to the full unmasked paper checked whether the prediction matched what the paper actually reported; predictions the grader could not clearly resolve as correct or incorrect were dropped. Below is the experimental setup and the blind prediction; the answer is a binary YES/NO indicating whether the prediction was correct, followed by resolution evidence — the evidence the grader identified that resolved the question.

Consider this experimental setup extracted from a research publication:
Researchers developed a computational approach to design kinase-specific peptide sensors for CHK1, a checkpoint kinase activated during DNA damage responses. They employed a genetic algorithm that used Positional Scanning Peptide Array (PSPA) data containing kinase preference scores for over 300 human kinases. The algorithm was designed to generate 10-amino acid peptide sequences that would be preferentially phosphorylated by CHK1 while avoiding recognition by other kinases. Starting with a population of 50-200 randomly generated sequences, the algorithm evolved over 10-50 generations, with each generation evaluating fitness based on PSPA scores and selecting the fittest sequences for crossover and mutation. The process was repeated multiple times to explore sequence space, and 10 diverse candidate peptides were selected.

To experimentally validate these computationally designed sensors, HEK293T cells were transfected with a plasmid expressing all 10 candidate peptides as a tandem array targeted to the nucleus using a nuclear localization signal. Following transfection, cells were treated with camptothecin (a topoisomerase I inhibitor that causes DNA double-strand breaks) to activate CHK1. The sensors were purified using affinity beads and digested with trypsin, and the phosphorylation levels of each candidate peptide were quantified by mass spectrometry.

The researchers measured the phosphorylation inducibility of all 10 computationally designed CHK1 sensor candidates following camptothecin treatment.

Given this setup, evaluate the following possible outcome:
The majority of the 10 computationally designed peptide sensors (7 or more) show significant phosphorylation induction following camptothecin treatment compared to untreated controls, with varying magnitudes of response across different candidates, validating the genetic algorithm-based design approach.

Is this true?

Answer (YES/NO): NO